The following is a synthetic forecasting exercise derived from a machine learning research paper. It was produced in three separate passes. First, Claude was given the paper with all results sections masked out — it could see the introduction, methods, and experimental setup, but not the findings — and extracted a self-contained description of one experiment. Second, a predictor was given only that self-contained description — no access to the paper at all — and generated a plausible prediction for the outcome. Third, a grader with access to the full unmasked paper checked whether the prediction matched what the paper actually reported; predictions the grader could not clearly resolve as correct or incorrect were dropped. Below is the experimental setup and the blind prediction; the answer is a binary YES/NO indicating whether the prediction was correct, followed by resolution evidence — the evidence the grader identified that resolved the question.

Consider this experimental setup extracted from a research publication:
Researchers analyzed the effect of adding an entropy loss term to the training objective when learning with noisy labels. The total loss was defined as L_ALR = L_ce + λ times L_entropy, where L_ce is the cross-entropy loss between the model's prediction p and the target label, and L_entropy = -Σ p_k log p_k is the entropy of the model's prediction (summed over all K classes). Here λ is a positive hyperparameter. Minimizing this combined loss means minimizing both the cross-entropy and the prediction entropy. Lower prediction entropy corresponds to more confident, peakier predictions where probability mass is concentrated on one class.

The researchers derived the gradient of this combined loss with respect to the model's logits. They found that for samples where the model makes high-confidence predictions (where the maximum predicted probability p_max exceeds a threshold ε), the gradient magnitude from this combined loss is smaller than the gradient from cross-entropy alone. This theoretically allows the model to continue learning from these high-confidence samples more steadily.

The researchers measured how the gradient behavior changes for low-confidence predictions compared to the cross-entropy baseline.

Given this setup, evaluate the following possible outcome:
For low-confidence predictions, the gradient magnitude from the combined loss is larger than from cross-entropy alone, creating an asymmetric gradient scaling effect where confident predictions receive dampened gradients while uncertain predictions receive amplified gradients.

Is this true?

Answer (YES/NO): NO